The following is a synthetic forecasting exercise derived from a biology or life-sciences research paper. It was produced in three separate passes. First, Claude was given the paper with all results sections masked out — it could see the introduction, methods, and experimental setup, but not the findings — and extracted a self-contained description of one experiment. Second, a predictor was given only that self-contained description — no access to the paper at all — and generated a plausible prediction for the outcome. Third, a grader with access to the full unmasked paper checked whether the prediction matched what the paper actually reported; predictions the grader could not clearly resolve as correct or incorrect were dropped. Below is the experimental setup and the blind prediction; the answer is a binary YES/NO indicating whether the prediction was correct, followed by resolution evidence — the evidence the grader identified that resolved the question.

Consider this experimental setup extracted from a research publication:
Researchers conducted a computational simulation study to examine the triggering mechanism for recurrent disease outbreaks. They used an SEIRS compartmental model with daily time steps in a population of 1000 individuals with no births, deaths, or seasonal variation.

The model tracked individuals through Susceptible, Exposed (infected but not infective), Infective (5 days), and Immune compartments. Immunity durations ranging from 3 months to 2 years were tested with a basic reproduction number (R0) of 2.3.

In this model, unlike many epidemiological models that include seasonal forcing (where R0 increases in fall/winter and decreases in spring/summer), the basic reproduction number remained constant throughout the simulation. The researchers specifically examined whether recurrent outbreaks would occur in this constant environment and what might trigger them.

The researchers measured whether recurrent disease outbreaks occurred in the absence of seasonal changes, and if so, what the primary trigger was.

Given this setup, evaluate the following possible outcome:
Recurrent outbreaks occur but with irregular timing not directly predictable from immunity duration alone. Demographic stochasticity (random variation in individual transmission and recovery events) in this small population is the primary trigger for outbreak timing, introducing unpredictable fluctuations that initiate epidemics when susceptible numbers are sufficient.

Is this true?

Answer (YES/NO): NO